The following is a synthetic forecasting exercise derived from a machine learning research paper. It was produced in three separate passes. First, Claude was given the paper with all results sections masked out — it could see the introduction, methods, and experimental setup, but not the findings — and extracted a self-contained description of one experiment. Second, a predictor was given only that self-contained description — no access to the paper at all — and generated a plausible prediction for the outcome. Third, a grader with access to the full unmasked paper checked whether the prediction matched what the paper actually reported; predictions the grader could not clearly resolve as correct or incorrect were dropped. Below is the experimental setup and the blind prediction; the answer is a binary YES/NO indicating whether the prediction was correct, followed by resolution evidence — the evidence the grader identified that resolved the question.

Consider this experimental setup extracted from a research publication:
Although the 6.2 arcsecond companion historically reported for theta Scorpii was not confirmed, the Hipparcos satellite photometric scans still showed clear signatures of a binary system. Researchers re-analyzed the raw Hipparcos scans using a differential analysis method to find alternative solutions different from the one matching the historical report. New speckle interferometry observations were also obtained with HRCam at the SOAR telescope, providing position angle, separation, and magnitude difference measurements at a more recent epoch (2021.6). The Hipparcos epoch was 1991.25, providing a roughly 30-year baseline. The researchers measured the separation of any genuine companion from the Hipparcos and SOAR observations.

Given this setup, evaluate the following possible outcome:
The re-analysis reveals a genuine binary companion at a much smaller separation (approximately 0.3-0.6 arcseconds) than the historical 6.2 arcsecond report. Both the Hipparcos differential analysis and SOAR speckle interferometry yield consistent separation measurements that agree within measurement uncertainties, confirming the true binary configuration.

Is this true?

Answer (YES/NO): NO